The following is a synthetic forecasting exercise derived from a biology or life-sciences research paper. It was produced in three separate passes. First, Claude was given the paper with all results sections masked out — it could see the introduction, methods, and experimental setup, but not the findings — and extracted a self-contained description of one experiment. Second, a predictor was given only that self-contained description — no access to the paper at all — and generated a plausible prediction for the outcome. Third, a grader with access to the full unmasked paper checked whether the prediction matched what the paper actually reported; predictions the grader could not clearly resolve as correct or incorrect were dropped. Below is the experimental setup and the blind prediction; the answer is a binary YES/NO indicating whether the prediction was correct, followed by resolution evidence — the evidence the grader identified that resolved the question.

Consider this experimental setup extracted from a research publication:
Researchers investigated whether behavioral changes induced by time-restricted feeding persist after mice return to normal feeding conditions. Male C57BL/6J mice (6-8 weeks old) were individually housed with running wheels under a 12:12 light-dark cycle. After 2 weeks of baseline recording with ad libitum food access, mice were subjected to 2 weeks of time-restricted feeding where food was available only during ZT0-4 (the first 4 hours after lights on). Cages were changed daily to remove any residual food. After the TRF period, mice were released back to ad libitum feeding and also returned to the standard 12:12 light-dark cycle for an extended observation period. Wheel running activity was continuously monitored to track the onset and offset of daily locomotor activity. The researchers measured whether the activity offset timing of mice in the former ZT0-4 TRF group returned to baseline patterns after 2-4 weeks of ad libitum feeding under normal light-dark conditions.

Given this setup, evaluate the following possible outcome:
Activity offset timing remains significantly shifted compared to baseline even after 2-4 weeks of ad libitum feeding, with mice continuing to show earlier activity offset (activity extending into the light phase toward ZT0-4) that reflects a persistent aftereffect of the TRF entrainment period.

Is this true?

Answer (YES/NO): NO